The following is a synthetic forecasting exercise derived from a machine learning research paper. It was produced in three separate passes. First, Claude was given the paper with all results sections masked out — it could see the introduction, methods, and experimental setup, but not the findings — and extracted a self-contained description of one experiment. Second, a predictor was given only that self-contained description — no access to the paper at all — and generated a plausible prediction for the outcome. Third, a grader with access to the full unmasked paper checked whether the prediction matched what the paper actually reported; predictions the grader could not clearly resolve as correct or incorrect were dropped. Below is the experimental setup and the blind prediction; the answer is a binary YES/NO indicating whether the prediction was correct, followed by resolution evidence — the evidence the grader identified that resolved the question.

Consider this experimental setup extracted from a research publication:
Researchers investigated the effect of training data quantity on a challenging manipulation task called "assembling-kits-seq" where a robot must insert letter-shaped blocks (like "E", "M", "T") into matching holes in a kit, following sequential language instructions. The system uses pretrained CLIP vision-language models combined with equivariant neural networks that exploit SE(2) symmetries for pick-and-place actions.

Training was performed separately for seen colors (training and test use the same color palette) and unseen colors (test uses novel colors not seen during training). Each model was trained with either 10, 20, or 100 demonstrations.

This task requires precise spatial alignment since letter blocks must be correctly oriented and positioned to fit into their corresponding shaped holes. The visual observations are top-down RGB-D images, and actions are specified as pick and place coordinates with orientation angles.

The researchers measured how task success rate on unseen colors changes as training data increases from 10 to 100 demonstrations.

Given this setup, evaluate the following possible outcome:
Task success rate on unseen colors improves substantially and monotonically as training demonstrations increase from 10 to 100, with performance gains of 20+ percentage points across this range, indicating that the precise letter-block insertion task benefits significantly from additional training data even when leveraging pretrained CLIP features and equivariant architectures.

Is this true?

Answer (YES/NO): YES